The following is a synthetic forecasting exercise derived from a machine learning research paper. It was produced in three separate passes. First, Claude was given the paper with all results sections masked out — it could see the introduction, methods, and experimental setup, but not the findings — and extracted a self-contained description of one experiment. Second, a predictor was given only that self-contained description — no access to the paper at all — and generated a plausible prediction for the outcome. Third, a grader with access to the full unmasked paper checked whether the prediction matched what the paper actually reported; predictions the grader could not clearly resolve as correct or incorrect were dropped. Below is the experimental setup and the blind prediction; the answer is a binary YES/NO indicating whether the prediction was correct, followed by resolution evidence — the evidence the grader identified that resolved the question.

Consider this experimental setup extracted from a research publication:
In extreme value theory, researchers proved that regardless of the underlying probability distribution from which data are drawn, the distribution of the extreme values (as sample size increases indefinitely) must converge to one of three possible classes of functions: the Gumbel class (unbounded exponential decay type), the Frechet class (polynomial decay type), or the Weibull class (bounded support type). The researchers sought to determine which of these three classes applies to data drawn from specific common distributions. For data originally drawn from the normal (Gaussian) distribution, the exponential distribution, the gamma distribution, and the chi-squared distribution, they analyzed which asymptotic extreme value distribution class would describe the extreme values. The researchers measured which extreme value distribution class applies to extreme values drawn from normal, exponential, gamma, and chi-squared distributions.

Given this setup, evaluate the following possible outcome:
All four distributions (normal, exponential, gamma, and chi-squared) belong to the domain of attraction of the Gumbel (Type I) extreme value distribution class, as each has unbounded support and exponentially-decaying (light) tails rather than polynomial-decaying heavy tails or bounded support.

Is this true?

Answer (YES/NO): YES